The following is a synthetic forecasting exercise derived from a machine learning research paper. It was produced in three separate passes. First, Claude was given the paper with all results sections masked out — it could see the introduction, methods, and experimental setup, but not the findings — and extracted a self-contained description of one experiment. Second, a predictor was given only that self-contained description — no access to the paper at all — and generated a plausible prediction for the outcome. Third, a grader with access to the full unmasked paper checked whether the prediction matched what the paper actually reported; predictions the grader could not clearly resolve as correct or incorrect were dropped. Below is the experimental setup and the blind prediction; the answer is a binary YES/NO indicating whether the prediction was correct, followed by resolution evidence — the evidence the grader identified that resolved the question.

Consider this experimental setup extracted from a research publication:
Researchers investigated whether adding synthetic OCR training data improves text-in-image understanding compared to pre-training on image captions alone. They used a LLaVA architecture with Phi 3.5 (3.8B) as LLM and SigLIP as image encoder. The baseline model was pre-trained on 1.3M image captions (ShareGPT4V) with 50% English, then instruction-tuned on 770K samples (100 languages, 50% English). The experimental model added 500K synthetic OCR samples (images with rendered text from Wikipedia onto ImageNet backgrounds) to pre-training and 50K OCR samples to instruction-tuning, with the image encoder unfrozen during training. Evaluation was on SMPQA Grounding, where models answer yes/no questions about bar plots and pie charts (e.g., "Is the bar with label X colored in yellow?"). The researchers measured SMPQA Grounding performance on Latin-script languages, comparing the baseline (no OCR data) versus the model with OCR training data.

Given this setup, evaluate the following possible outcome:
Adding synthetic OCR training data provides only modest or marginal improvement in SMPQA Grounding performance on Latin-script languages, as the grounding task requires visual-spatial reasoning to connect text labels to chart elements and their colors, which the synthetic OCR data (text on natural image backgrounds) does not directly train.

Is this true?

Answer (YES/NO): NO